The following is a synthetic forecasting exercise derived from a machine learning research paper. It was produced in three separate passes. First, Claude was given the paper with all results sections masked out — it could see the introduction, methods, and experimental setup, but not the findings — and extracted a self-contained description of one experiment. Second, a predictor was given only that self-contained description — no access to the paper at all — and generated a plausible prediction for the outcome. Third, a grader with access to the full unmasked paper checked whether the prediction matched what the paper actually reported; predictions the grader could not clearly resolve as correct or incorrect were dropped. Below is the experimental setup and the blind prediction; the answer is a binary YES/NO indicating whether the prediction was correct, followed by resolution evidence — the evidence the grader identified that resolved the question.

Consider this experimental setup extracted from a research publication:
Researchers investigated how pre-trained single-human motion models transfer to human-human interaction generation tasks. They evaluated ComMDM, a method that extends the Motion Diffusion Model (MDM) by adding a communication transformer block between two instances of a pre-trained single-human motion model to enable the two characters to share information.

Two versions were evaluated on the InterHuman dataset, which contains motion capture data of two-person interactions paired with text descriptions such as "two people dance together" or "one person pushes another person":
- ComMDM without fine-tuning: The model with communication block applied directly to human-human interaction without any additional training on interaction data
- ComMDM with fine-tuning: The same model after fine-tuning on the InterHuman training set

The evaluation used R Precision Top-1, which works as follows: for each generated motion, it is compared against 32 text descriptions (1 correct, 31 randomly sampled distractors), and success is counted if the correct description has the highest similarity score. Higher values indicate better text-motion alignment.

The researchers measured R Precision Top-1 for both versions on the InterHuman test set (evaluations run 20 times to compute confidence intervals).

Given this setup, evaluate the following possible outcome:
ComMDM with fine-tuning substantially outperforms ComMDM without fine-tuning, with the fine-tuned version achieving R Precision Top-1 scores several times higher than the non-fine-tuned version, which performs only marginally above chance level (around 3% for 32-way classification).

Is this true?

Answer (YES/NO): YES